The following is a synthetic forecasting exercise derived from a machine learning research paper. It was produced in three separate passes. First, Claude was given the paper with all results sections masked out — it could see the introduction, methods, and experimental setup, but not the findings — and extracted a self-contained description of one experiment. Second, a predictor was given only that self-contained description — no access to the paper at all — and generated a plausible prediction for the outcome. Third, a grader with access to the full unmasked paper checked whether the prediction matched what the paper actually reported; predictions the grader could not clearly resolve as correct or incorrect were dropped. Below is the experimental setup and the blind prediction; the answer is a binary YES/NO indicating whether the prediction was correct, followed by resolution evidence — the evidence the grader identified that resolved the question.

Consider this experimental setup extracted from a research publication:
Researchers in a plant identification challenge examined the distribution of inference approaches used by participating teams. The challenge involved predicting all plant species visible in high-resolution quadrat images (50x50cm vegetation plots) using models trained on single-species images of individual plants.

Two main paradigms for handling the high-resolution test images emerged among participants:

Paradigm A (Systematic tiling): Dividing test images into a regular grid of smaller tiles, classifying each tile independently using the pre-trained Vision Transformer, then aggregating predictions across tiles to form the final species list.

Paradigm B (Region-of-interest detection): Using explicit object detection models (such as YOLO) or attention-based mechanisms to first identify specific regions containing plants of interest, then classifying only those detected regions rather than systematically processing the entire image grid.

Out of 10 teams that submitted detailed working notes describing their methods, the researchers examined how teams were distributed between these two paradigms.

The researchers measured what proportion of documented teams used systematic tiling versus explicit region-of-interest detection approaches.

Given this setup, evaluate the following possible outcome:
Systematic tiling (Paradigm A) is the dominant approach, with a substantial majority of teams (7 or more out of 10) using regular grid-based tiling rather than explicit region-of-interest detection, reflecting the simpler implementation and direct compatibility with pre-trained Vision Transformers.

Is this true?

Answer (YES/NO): YES